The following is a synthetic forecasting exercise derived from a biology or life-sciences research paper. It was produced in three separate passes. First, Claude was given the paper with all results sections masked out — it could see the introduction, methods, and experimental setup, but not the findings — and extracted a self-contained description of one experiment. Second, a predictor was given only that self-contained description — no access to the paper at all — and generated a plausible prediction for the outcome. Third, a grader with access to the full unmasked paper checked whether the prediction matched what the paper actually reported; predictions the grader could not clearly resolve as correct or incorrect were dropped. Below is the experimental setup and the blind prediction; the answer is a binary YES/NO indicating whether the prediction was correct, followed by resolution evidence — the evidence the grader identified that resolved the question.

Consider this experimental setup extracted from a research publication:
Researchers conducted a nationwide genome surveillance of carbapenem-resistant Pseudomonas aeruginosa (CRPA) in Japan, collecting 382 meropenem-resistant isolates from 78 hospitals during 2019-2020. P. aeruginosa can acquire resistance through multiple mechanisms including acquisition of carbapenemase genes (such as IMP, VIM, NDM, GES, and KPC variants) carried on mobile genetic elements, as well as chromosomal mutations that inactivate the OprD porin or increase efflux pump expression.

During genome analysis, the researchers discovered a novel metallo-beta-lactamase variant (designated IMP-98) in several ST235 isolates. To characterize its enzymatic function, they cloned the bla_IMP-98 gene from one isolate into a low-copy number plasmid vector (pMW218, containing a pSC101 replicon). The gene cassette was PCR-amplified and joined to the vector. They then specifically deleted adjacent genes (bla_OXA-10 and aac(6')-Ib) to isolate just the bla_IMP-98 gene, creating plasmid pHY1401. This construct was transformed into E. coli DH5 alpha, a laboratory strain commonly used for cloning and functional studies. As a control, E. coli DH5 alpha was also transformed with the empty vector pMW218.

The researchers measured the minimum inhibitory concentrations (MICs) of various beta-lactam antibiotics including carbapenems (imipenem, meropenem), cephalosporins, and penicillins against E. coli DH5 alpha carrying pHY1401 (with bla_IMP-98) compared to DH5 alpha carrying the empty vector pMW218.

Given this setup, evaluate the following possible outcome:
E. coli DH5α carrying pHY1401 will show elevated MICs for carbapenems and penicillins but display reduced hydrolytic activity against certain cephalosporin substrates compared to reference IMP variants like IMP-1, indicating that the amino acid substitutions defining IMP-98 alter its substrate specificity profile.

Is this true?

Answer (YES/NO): NO